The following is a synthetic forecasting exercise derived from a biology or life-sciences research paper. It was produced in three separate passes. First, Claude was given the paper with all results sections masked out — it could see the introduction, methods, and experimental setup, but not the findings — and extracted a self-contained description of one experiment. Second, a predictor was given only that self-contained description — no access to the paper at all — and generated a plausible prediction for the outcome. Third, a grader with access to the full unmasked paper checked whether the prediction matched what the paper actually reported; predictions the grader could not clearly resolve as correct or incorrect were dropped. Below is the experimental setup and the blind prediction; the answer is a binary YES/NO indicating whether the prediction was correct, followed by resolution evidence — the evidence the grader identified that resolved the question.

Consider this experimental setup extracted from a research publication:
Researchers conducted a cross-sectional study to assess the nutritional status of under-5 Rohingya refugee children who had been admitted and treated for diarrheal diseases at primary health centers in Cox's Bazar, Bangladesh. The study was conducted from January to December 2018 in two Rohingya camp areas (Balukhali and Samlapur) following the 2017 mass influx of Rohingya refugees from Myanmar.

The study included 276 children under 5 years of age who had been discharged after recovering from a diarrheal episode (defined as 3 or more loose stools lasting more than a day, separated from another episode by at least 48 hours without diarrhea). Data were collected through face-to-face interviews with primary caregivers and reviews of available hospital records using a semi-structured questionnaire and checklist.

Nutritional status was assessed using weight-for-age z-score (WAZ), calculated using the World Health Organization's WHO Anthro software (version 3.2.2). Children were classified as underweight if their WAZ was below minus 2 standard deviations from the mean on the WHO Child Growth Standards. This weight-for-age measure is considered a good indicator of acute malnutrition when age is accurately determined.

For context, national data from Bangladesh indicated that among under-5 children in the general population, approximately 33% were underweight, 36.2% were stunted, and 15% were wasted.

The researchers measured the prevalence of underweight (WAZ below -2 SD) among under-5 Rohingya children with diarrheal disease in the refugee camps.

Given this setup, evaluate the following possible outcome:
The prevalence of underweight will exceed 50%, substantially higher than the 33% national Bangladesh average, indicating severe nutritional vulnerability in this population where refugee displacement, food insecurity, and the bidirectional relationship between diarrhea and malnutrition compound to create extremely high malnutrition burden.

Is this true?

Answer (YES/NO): NO